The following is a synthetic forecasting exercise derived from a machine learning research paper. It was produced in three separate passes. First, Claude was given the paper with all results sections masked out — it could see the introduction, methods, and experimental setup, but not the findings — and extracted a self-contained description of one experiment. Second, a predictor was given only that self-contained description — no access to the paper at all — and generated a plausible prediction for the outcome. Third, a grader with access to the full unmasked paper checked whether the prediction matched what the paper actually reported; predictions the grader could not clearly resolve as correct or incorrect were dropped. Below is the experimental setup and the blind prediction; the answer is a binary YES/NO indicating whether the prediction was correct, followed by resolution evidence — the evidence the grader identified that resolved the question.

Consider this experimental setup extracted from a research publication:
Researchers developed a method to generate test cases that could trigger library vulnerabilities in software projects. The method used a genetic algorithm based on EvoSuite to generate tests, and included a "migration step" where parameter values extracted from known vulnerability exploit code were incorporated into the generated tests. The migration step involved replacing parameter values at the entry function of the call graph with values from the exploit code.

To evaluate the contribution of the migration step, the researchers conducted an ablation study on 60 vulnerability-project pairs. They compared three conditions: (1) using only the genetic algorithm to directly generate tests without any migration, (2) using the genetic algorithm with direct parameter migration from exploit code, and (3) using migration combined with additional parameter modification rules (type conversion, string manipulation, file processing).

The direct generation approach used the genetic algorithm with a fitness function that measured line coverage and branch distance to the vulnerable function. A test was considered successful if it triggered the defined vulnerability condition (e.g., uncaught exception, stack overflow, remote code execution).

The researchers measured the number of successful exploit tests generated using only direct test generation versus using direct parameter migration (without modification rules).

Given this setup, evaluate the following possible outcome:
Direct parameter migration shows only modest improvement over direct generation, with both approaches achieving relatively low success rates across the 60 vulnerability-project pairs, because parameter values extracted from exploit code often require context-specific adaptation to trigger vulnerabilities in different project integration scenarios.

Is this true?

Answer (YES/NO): NO